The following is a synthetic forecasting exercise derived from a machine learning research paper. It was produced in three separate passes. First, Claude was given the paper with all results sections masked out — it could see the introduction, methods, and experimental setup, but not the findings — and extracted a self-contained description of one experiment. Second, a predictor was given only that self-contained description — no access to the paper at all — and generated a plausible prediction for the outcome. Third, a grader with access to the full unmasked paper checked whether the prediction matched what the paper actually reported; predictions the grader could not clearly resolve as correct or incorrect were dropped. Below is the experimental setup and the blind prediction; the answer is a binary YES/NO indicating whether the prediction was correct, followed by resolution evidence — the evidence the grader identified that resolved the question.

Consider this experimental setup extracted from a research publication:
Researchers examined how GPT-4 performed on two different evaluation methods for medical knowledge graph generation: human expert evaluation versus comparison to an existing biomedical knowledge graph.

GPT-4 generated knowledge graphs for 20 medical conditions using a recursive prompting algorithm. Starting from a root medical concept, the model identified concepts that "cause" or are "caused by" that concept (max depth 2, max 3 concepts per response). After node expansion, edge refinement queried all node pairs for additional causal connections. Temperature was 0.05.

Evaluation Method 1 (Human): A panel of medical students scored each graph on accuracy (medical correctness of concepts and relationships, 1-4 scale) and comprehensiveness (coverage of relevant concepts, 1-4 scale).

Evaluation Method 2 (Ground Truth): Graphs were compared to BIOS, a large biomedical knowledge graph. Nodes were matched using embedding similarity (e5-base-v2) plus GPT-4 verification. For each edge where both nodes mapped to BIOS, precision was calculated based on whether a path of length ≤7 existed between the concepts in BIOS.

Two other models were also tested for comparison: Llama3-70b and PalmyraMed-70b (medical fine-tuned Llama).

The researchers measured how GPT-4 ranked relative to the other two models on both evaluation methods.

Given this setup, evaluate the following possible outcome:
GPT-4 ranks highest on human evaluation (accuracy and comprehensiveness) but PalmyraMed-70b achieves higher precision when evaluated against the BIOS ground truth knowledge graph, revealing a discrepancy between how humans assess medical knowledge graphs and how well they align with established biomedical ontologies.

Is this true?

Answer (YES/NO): YES